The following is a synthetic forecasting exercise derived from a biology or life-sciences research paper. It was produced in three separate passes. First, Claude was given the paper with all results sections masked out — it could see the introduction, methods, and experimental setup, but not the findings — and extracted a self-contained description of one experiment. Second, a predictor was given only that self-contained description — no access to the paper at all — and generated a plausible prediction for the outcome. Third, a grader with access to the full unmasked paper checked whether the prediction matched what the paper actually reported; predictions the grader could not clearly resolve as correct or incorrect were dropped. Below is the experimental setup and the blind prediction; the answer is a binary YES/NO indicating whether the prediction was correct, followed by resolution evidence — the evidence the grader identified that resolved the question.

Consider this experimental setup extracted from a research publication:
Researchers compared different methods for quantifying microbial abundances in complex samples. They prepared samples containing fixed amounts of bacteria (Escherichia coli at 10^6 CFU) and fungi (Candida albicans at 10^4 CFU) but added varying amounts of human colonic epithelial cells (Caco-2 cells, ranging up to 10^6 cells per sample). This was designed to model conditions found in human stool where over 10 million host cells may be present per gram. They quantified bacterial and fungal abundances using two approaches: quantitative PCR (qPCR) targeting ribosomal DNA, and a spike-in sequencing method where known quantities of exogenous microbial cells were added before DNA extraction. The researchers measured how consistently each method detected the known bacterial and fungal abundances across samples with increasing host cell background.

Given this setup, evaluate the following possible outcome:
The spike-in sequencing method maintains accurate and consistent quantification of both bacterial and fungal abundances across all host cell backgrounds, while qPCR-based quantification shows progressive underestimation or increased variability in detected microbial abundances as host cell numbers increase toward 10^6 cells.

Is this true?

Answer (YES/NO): YES